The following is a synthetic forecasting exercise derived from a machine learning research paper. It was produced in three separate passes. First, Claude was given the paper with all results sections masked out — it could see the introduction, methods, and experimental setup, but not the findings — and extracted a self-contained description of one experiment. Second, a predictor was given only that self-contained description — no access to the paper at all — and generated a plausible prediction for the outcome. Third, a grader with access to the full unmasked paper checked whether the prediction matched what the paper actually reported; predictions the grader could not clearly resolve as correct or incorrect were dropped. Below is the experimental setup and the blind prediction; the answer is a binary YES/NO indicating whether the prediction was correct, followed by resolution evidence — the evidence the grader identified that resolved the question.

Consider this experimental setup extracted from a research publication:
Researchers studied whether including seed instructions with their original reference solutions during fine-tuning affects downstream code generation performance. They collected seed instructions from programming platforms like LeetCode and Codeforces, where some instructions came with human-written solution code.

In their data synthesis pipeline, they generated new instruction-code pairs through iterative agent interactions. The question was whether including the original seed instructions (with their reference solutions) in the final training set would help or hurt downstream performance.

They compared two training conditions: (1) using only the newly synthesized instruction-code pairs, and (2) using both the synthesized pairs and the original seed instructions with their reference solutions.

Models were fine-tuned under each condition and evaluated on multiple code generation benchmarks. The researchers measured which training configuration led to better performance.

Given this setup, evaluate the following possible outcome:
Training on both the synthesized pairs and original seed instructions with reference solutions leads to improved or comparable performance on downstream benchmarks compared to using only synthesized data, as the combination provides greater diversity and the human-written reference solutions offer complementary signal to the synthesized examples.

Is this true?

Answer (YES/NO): NO